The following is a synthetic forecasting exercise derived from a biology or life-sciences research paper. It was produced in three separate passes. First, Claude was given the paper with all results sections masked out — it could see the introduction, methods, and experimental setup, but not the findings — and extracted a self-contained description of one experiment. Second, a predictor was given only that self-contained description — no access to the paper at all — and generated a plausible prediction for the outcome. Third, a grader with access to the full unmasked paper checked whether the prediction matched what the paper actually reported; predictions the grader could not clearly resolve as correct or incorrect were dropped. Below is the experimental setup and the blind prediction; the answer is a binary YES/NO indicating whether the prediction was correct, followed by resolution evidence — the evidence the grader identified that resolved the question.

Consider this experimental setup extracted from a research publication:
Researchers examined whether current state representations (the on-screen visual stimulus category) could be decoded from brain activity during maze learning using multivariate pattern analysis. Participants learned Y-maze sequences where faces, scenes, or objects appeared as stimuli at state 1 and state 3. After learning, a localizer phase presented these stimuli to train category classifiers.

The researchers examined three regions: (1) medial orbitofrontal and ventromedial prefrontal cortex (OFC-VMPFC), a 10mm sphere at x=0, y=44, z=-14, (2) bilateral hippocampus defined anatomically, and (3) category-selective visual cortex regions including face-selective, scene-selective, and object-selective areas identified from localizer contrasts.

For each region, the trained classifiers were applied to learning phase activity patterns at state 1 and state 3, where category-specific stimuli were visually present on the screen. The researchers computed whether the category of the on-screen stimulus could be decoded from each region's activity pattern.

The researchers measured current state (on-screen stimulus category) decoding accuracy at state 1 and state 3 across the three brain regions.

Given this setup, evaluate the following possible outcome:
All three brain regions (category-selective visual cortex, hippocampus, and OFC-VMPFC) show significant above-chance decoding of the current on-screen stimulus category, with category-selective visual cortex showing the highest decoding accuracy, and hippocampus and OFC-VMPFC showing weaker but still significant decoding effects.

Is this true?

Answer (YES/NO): YES